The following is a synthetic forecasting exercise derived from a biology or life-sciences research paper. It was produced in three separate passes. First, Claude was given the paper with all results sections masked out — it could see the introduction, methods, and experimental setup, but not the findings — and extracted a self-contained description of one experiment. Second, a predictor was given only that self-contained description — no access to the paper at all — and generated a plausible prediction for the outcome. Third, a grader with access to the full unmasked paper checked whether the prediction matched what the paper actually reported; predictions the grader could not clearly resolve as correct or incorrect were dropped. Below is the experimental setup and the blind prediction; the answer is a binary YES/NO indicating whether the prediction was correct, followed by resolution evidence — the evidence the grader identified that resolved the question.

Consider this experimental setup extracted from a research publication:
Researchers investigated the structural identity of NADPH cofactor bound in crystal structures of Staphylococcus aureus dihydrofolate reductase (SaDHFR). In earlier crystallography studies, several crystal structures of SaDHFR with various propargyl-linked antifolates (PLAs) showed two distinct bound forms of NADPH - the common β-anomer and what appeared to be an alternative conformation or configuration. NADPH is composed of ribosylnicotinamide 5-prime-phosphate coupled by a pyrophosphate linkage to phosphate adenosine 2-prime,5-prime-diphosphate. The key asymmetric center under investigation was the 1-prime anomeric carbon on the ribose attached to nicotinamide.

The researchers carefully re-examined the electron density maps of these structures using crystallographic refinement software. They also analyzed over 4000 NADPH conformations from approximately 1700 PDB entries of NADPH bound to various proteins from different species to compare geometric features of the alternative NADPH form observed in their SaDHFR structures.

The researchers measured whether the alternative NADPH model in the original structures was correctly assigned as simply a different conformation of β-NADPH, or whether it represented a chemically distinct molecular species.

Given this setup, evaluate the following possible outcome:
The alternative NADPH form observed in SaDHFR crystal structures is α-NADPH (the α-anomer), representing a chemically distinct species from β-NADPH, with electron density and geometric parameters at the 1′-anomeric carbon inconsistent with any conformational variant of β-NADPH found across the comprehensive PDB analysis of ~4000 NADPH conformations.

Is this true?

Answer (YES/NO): NO